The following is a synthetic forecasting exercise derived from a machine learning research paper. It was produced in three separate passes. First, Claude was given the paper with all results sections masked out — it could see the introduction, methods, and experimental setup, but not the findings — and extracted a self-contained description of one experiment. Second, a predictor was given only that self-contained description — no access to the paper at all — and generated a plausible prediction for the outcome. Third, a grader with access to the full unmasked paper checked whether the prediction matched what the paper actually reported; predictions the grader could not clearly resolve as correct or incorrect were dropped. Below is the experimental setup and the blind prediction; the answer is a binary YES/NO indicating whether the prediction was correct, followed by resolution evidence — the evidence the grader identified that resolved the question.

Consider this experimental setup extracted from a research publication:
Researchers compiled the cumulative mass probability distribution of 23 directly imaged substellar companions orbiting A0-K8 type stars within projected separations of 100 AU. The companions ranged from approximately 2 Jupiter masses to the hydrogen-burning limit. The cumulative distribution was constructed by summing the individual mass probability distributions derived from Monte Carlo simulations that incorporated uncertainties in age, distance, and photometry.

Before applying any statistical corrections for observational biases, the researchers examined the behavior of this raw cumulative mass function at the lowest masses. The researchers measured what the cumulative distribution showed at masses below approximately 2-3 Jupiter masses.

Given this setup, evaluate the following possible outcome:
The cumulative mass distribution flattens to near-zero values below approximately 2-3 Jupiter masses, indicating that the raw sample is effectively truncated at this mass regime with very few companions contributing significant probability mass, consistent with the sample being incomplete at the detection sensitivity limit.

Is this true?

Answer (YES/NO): YES